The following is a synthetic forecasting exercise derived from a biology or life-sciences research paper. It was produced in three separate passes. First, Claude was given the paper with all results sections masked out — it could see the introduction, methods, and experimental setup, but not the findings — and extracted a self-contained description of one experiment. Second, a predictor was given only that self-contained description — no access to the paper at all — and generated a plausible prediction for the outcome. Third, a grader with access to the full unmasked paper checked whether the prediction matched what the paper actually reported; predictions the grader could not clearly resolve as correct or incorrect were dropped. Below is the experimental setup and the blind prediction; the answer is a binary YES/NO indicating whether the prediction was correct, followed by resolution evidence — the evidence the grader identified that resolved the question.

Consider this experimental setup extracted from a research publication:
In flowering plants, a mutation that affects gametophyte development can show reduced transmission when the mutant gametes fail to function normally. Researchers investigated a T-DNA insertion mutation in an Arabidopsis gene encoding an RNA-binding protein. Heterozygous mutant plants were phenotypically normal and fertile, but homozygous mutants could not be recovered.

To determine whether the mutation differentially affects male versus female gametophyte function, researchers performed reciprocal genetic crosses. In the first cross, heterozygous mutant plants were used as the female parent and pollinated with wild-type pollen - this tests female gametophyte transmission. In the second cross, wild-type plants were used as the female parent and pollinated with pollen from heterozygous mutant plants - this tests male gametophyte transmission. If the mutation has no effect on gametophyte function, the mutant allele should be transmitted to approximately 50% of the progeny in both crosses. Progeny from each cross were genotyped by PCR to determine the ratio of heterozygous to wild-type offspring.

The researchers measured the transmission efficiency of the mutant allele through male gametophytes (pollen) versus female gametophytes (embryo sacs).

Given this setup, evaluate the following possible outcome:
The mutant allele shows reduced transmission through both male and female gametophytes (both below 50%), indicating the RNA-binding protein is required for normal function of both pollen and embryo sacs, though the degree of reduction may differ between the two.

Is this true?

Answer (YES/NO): YES